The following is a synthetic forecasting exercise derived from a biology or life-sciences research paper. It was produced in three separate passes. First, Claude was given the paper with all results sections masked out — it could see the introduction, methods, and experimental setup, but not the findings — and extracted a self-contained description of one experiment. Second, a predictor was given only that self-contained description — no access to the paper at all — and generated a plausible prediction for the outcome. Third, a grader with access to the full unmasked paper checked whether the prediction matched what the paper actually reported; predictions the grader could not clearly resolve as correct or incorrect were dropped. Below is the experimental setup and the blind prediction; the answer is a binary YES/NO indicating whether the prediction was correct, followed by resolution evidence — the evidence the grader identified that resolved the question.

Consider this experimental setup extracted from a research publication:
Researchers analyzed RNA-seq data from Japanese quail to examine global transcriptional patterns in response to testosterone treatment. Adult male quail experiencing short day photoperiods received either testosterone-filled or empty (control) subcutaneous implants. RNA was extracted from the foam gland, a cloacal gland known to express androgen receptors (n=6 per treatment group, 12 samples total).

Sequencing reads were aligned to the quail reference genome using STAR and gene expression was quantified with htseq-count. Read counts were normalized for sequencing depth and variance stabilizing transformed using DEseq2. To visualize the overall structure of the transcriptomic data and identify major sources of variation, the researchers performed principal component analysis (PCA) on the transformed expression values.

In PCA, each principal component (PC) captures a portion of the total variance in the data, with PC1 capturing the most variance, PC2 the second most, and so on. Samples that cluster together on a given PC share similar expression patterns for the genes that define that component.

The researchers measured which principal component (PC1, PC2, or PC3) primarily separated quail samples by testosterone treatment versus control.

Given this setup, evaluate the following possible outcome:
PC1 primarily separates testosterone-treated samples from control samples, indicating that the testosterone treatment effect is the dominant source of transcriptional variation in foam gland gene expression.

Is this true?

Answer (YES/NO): YES